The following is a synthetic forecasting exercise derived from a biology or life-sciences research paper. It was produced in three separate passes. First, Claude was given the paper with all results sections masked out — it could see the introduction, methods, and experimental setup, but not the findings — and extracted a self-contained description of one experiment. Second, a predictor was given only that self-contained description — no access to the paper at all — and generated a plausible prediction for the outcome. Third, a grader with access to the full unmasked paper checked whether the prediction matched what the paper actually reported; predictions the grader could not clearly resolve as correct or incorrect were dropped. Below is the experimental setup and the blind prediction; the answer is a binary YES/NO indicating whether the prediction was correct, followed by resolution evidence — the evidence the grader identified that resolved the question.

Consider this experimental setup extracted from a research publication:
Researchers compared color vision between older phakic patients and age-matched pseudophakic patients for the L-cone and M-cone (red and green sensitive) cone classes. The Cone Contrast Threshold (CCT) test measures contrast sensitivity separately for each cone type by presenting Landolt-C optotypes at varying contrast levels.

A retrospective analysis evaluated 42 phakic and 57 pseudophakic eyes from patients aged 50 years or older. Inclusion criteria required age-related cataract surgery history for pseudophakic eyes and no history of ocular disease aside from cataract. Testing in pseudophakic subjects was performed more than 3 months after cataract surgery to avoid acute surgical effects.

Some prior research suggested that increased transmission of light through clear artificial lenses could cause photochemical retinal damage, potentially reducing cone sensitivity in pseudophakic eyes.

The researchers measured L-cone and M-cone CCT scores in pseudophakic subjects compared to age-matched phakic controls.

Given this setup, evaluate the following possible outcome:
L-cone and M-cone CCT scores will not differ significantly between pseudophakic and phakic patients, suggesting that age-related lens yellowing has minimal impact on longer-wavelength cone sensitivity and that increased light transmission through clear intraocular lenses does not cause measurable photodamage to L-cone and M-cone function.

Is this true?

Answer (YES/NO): NO